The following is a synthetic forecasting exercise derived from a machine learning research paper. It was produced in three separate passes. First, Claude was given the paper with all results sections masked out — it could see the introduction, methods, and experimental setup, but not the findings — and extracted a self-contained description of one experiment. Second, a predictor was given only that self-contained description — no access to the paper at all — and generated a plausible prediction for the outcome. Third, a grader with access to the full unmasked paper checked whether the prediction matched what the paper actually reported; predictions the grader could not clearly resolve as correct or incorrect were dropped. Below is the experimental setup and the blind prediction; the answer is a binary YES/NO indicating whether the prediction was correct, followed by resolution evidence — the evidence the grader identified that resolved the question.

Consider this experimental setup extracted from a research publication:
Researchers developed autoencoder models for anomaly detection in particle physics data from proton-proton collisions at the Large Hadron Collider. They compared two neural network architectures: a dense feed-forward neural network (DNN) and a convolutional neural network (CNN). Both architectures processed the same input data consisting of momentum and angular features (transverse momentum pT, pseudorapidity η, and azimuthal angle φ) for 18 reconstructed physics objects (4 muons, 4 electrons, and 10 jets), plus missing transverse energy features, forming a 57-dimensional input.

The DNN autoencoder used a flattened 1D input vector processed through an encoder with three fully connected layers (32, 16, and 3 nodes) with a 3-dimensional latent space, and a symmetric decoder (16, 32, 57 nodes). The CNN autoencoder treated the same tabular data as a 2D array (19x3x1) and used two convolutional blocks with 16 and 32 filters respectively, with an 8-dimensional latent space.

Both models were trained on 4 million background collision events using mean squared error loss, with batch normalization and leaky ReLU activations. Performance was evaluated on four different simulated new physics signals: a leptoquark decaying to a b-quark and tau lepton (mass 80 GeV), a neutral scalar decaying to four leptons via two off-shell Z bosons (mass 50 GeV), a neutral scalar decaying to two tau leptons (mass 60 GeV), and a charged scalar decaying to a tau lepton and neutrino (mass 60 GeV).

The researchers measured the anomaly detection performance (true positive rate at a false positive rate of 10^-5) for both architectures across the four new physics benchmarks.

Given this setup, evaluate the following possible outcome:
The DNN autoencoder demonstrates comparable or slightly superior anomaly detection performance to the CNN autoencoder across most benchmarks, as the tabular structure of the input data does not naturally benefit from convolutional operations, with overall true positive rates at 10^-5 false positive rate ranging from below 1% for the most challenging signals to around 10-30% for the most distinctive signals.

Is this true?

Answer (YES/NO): NO